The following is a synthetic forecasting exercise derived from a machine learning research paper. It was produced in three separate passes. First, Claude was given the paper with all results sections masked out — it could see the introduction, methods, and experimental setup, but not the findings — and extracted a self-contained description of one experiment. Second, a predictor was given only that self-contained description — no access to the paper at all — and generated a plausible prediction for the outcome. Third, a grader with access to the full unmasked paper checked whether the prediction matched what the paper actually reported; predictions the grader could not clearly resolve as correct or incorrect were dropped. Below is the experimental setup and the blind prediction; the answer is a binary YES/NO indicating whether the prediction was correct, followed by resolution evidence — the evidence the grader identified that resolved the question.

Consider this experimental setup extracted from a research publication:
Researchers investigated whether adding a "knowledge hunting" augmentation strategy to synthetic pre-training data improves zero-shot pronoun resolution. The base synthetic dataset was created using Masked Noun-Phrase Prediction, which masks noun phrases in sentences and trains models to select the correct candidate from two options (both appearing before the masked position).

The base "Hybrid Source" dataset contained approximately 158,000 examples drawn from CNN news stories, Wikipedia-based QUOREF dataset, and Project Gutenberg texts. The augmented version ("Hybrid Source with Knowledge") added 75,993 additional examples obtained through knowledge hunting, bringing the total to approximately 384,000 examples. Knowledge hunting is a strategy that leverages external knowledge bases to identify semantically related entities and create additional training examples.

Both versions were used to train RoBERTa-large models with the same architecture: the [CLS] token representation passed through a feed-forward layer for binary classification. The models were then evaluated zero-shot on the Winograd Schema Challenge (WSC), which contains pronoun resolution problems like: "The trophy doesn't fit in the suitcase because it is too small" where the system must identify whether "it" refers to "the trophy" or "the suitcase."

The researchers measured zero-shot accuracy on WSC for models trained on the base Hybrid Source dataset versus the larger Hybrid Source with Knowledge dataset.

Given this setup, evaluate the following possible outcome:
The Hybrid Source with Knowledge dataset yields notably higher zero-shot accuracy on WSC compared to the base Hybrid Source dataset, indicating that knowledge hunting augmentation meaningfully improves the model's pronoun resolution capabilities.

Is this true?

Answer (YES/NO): NO